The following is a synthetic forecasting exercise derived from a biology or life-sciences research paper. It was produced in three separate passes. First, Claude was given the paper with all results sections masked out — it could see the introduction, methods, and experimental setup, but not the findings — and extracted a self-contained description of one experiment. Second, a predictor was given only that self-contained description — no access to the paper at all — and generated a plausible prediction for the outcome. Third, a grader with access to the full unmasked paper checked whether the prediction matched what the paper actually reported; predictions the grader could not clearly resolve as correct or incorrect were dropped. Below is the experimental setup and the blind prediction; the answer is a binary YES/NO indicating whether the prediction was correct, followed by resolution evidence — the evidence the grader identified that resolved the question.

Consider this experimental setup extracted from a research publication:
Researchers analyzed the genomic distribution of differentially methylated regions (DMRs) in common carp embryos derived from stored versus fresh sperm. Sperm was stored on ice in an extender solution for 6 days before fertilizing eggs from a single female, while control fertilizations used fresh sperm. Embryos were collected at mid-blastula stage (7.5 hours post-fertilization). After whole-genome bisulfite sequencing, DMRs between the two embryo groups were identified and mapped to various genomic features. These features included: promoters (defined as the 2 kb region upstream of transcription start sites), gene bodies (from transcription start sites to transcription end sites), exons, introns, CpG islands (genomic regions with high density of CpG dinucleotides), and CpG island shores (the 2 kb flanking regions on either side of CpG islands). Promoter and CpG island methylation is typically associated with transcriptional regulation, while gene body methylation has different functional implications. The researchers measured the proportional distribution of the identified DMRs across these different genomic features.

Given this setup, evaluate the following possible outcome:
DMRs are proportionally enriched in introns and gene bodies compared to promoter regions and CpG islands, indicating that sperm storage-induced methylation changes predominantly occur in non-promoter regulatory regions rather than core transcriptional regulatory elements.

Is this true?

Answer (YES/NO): NO